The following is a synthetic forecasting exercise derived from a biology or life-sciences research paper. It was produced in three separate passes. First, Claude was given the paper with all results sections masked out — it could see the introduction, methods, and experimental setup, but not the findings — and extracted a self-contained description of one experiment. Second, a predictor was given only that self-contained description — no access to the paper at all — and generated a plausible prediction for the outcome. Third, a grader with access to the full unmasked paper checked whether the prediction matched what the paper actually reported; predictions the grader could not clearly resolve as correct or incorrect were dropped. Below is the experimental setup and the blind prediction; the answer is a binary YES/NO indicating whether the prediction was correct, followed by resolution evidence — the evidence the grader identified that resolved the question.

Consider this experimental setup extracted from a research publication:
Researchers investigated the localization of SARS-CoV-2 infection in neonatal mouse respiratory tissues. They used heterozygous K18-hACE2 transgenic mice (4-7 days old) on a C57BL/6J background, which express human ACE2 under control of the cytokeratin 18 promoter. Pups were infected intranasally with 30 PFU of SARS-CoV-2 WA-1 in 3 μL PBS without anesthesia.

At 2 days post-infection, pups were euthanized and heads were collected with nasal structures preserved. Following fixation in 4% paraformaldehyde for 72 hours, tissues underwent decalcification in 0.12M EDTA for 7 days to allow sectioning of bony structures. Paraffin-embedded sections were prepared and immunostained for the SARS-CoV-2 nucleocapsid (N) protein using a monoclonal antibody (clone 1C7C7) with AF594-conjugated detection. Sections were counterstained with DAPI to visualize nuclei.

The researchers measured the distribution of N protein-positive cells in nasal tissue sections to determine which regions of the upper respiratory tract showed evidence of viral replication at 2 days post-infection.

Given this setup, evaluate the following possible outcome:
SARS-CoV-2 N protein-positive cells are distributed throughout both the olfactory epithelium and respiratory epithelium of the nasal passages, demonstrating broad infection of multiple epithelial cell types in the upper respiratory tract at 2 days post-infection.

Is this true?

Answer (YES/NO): YES